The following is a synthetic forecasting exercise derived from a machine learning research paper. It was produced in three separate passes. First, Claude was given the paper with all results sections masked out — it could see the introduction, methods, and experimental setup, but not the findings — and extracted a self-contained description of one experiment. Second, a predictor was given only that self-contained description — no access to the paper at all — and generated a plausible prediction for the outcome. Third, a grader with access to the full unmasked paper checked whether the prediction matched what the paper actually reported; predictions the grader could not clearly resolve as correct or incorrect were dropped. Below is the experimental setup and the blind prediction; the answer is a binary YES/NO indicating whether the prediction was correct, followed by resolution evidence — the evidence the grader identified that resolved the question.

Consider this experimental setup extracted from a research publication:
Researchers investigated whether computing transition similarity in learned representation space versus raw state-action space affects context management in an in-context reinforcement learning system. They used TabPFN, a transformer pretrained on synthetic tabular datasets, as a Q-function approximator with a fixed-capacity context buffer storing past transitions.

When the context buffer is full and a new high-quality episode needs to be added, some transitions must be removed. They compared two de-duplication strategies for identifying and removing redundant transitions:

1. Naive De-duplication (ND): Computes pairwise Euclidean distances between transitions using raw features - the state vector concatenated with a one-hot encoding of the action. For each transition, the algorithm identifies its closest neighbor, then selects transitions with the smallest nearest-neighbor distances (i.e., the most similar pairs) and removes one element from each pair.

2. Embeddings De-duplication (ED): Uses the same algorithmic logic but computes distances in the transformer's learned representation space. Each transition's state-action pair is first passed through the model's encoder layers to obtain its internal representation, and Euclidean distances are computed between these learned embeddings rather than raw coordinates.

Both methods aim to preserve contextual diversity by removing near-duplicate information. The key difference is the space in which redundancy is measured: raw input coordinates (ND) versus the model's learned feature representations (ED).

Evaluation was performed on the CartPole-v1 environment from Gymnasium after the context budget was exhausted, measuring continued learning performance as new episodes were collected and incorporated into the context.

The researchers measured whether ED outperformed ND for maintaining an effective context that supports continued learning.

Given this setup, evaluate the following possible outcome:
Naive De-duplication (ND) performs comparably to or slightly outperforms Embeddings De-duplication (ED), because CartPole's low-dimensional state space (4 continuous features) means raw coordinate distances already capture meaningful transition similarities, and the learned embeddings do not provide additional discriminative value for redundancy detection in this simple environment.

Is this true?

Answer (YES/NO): NO